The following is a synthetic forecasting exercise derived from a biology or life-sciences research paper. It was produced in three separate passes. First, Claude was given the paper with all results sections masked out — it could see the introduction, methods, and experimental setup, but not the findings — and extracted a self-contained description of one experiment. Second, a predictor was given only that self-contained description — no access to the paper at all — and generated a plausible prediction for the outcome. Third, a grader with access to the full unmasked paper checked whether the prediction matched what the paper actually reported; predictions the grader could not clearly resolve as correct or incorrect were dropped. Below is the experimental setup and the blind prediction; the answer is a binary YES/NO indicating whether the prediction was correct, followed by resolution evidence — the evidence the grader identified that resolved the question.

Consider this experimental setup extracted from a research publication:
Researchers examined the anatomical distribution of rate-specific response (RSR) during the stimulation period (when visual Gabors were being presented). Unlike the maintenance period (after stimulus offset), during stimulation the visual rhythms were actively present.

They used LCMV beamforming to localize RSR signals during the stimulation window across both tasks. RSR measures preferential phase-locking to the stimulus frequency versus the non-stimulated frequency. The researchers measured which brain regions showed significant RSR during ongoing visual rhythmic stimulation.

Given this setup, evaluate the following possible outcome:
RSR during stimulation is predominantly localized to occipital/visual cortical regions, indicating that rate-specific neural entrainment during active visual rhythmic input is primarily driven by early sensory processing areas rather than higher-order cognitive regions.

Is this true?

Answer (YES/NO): NO